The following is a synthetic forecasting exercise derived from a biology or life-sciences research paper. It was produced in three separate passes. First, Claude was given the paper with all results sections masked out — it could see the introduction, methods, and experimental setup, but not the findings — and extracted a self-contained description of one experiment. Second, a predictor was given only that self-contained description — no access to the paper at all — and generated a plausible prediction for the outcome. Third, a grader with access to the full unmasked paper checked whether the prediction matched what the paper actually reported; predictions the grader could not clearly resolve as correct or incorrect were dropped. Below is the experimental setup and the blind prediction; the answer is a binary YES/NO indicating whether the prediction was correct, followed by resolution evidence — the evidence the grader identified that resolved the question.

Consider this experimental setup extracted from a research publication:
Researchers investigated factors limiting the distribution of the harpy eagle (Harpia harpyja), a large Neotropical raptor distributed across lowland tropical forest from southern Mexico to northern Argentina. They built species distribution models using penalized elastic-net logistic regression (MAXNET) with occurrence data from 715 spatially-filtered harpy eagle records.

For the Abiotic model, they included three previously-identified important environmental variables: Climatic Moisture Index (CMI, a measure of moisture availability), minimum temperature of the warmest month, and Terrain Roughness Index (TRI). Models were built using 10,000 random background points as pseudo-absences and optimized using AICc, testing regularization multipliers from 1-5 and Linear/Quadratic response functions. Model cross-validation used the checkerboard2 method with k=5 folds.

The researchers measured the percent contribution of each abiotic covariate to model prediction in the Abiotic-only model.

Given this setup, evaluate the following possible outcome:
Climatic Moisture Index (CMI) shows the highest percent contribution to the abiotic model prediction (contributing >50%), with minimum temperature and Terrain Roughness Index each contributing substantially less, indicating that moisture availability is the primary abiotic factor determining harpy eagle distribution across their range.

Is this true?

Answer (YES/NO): YES